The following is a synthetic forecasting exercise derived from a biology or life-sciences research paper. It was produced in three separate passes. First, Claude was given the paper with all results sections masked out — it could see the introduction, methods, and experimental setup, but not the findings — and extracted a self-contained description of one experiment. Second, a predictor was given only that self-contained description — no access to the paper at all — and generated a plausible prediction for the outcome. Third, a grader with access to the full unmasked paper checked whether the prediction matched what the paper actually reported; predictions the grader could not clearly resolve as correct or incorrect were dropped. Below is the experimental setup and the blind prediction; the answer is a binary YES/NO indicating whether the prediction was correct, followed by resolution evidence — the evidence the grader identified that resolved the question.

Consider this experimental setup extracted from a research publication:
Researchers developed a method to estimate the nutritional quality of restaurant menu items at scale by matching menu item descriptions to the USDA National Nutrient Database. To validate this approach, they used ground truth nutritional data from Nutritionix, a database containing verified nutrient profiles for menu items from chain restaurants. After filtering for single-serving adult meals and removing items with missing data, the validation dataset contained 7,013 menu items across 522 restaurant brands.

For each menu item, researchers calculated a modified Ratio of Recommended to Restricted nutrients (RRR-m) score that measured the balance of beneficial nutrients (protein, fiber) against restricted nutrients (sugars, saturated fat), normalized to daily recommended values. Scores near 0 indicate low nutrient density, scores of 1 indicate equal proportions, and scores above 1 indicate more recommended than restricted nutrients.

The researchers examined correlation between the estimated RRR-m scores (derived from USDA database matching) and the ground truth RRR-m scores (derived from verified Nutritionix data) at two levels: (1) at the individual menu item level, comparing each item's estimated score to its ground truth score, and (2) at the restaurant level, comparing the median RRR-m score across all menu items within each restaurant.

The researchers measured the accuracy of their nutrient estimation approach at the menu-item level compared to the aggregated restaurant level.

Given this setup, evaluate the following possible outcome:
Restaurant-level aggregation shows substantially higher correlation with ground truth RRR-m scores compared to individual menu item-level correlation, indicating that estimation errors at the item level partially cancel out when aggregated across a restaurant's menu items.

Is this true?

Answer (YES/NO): YES